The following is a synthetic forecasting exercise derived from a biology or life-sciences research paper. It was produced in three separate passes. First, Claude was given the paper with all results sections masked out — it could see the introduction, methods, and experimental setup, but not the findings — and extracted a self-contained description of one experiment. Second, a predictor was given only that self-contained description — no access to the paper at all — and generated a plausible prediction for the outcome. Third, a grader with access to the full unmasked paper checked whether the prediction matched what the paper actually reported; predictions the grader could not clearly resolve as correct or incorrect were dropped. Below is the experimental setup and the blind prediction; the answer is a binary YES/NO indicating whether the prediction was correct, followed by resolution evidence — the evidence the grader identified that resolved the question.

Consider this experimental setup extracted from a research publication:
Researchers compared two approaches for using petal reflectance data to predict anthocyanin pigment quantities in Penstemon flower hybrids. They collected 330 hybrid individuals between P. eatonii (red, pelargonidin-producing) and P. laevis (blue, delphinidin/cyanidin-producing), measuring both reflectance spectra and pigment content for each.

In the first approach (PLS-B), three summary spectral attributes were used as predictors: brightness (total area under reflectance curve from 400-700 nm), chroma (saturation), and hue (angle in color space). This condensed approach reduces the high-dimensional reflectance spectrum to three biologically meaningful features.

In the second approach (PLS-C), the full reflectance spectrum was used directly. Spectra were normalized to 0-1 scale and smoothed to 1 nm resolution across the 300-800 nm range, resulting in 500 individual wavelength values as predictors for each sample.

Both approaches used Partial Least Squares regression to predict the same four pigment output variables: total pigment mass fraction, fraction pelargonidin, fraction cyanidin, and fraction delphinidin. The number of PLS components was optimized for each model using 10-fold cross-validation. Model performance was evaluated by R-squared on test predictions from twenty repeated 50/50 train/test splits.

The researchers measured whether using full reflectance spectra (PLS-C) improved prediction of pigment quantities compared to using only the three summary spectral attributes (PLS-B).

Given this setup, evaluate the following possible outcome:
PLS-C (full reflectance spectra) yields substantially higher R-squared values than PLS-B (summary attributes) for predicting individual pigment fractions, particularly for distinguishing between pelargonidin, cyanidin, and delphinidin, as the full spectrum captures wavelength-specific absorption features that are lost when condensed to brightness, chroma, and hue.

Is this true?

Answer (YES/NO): NO